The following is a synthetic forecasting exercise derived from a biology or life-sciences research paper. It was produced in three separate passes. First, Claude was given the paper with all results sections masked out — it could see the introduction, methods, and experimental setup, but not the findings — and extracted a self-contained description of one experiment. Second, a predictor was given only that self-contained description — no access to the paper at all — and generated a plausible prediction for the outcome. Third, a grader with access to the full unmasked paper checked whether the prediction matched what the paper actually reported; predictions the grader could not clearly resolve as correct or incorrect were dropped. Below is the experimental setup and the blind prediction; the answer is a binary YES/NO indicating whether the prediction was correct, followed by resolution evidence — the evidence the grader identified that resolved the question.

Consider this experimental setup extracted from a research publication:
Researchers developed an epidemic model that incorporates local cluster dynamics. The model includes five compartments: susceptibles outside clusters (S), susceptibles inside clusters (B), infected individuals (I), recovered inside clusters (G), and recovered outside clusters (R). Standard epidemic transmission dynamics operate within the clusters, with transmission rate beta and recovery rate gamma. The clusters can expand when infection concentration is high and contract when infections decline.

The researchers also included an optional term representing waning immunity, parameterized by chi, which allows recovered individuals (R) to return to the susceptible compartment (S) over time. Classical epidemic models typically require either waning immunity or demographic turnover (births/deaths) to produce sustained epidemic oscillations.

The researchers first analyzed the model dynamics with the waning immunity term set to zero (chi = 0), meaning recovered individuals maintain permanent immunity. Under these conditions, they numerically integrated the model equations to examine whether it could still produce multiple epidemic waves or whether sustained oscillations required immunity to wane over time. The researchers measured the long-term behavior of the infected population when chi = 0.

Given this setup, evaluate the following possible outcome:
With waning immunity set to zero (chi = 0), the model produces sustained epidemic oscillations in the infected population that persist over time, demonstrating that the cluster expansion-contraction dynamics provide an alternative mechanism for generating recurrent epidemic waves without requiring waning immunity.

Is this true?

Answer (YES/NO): NO